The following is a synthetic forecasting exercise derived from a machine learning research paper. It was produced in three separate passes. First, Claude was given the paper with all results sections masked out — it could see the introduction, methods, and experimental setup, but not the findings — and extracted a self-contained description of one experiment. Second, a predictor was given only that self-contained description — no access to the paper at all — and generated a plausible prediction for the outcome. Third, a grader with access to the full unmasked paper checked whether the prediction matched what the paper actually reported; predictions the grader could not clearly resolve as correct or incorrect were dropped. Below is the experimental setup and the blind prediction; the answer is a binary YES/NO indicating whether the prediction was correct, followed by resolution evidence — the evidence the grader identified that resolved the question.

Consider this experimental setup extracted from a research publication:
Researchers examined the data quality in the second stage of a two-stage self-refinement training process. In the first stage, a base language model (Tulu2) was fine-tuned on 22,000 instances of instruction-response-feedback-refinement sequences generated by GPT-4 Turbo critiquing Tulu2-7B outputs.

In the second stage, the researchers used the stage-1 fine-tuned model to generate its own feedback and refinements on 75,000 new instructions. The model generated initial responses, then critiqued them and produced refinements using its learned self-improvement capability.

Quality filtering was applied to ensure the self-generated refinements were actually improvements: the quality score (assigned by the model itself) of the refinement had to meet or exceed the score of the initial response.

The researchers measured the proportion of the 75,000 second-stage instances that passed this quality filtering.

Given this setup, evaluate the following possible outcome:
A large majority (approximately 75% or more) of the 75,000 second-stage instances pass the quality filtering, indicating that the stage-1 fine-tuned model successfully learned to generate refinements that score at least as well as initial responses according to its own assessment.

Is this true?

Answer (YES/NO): YES